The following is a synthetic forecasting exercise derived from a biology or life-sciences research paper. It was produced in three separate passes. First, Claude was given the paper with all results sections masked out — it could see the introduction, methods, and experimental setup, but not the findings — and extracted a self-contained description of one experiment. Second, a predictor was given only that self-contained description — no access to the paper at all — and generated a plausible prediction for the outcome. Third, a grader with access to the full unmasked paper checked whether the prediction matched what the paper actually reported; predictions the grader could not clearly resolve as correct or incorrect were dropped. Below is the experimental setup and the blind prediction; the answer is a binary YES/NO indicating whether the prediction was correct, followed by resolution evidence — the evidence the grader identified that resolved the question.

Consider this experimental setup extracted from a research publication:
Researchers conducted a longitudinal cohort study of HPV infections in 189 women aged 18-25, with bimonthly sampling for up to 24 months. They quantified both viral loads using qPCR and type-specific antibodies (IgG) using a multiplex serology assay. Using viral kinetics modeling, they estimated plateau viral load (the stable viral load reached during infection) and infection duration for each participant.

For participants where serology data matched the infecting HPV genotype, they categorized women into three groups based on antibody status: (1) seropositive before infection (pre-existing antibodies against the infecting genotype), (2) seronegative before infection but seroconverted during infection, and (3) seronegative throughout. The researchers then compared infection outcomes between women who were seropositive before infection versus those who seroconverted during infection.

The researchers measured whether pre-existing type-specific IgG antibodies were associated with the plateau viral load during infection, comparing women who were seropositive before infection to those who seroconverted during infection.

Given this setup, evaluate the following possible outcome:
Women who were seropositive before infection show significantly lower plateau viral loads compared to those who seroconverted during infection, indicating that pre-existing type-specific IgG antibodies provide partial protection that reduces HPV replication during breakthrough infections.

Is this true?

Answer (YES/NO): YES